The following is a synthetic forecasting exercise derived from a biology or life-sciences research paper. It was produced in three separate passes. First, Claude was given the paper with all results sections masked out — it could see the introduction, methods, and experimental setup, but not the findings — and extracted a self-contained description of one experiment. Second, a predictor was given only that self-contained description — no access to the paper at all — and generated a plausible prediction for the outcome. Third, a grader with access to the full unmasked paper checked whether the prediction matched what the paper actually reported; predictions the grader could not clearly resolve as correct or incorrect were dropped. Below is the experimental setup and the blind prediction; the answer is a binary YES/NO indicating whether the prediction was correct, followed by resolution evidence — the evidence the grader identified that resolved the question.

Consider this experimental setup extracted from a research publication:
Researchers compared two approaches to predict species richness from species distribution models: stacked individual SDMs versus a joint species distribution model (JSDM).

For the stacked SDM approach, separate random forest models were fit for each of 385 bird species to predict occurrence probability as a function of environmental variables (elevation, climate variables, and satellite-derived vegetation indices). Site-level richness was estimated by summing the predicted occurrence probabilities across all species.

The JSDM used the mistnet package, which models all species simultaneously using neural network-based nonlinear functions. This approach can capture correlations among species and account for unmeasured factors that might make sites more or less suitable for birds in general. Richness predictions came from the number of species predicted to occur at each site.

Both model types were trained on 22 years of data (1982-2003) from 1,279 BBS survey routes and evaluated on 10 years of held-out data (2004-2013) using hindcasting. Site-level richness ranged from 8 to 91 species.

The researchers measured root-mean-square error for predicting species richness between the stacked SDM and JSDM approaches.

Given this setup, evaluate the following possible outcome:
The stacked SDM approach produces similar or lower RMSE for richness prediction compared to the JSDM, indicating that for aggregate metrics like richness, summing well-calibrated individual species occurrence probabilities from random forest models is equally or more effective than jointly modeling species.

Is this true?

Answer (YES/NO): YES